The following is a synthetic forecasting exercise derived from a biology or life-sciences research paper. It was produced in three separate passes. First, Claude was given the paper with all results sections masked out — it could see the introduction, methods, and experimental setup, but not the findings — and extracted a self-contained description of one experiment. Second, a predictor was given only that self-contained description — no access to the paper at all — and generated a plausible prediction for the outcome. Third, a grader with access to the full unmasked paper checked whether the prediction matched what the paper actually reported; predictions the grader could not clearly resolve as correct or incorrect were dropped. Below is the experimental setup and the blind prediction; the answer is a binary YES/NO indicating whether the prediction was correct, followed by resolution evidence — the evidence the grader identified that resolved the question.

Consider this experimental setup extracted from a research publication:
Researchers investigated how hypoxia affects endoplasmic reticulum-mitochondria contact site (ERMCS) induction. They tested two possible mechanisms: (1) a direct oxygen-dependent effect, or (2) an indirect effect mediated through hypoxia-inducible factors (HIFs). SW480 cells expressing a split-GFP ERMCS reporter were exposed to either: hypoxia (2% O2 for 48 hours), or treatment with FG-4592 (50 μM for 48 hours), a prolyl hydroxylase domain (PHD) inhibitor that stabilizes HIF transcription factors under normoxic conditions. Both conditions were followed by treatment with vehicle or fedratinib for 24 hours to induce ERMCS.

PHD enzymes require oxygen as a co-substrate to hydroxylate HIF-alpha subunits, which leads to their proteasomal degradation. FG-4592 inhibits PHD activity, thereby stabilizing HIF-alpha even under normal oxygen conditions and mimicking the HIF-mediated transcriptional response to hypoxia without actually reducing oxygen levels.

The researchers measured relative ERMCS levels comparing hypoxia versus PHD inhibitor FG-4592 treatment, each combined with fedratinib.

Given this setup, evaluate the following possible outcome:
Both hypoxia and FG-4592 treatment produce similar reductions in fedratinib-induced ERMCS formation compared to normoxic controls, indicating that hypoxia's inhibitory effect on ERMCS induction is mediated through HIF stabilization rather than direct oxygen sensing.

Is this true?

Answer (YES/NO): NO